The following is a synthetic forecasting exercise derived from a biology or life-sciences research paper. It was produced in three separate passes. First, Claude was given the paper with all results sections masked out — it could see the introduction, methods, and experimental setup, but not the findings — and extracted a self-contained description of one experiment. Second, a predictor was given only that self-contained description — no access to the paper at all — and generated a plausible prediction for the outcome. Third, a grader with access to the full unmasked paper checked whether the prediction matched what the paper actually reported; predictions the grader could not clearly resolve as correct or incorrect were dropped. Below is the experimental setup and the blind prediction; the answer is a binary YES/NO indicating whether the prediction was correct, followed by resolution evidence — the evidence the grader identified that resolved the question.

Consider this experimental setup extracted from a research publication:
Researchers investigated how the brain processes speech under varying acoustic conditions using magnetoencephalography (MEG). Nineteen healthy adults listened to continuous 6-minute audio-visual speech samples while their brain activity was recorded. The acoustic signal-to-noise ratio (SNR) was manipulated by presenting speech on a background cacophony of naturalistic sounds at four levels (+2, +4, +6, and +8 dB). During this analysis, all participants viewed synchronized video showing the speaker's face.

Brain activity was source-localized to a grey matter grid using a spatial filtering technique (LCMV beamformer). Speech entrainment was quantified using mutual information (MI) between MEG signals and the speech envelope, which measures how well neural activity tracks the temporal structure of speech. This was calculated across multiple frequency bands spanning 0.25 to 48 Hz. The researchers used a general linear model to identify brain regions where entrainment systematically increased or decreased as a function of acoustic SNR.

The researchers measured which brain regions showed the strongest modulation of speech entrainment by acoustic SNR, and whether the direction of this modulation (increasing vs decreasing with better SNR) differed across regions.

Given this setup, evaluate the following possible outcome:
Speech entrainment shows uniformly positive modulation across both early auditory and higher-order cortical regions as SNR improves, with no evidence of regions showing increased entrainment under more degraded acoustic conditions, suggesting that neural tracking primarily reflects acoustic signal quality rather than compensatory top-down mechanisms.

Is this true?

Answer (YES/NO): NO